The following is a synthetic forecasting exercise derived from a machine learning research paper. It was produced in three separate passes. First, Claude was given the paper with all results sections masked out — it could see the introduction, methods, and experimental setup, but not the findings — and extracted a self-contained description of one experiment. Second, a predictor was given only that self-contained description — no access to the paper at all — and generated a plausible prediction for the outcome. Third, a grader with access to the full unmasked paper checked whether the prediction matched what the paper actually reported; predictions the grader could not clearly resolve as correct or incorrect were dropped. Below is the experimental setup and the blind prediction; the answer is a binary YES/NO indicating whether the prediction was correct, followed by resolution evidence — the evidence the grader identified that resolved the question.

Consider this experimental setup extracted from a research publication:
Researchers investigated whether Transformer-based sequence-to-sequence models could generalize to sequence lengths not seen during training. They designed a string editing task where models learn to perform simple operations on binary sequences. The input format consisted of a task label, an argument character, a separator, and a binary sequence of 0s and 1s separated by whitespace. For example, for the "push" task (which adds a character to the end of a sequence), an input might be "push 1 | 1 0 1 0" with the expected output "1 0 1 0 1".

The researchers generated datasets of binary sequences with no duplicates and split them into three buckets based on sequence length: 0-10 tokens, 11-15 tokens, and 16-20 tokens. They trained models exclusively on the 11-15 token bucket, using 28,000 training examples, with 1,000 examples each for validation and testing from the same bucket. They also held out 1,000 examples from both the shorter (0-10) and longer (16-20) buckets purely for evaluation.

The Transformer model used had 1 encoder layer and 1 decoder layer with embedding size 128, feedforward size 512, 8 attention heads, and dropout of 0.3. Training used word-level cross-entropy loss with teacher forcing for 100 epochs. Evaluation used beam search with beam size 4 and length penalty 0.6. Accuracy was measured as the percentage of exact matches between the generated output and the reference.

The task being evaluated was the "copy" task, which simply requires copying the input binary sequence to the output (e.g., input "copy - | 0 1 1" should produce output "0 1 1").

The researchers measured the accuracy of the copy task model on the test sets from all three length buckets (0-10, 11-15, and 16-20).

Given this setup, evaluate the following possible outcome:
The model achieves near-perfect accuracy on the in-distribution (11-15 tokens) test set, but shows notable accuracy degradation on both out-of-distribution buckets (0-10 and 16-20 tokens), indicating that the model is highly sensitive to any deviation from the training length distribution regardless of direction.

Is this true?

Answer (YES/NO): YES